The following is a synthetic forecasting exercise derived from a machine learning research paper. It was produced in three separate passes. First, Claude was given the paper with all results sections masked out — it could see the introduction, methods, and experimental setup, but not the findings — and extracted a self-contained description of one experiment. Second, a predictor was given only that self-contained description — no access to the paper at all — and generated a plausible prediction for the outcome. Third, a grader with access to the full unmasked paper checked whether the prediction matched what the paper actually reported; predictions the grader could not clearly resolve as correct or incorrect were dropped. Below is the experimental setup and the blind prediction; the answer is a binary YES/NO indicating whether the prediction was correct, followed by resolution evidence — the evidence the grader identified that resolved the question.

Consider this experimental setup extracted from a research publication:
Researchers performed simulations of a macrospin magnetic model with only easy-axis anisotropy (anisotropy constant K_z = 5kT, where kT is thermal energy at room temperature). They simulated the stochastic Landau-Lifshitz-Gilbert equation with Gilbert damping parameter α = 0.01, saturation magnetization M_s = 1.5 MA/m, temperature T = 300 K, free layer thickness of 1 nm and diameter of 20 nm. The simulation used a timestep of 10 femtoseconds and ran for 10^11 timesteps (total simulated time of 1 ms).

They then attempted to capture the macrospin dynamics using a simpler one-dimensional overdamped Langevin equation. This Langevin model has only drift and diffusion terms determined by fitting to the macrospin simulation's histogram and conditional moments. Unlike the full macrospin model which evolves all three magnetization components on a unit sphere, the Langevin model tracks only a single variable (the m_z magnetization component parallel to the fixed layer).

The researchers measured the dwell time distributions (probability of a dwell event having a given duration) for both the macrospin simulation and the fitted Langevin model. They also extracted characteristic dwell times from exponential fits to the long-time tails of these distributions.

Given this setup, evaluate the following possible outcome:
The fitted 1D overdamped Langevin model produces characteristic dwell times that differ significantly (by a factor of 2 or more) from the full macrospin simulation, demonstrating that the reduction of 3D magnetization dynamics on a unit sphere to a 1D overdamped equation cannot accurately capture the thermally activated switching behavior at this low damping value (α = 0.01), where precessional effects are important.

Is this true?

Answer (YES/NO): NO